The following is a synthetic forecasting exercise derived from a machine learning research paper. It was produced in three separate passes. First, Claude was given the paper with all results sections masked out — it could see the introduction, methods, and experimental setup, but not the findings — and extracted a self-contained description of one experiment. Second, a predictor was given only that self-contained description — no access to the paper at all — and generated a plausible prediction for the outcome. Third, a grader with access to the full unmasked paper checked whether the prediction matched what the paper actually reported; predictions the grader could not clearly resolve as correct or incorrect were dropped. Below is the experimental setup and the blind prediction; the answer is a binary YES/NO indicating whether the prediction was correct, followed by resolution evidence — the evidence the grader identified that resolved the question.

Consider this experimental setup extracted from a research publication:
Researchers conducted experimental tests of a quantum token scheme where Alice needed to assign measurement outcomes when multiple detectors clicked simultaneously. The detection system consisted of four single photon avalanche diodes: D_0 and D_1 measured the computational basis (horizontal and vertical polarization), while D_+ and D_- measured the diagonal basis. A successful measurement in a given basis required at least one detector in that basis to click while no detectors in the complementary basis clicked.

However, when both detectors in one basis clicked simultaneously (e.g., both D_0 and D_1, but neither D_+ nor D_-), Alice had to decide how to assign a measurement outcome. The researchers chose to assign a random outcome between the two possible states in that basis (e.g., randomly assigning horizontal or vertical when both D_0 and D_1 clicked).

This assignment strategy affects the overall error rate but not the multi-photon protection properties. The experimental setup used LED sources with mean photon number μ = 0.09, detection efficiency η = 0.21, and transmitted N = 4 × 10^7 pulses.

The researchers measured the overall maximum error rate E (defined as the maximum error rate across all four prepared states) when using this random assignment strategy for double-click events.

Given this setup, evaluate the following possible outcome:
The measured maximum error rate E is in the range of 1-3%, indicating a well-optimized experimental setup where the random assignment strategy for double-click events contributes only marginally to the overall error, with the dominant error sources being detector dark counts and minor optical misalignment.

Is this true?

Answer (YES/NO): NO